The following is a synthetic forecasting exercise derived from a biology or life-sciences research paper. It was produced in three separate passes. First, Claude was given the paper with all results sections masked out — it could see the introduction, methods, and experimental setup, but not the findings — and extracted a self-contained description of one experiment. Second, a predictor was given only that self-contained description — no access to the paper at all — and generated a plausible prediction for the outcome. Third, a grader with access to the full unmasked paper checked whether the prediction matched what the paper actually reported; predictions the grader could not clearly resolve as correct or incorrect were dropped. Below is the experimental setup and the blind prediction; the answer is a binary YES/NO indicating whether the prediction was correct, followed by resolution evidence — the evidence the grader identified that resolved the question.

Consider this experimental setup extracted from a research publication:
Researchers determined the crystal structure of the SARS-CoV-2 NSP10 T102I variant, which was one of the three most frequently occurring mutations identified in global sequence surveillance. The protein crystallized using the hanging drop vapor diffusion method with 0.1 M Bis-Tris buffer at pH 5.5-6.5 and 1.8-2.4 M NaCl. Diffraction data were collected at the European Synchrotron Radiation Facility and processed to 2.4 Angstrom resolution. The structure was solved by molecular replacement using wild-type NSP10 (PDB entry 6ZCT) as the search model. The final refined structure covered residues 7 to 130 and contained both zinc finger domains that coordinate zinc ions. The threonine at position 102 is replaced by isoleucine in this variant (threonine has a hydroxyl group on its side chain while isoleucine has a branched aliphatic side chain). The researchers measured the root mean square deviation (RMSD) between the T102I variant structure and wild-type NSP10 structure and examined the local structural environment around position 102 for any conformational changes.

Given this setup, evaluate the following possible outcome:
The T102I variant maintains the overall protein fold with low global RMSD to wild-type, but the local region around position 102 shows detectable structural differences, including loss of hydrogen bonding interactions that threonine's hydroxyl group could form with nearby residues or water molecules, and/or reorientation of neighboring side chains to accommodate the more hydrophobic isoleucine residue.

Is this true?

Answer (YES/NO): NO